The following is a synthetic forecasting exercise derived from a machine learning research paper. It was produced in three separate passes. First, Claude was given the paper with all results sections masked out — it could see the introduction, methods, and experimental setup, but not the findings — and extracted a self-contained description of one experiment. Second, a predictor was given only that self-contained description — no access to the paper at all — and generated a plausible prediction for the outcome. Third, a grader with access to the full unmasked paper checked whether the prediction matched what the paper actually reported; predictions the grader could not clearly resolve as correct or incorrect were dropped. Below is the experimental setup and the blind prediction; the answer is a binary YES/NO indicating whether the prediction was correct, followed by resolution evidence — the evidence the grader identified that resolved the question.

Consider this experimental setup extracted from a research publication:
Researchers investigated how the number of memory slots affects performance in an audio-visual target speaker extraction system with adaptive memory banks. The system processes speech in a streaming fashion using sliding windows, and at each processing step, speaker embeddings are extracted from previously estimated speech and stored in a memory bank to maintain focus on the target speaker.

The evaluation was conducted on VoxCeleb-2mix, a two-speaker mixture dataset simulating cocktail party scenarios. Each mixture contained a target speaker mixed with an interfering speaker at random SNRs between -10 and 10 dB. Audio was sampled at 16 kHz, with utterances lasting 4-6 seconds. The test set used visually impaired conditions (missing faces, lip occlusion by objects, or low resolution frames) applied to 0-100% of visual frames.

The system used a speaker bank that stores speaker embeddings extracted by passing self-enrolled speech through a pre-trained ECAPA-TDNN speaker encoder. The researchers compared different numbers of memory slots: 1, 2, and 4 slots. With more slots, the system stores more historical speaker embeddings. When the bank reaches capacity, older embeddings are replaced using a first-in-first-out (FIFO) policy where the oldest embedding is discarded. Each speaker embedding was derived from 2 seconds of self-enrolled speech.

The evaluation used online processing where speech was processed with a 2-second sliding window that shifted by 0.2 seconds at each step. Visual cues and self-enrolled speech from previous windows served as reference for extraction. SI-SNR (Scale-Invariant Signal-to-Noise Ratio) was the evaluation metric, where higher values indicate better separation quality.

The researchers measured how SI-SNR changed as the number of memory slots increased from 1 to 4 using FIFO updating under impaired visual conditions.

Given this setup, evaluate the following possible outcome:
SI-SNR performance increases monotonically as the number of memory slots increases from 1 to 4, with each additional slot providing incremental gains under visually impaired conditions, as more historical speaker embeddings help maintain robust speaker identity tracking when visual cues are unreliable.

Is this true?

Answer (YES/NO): NO